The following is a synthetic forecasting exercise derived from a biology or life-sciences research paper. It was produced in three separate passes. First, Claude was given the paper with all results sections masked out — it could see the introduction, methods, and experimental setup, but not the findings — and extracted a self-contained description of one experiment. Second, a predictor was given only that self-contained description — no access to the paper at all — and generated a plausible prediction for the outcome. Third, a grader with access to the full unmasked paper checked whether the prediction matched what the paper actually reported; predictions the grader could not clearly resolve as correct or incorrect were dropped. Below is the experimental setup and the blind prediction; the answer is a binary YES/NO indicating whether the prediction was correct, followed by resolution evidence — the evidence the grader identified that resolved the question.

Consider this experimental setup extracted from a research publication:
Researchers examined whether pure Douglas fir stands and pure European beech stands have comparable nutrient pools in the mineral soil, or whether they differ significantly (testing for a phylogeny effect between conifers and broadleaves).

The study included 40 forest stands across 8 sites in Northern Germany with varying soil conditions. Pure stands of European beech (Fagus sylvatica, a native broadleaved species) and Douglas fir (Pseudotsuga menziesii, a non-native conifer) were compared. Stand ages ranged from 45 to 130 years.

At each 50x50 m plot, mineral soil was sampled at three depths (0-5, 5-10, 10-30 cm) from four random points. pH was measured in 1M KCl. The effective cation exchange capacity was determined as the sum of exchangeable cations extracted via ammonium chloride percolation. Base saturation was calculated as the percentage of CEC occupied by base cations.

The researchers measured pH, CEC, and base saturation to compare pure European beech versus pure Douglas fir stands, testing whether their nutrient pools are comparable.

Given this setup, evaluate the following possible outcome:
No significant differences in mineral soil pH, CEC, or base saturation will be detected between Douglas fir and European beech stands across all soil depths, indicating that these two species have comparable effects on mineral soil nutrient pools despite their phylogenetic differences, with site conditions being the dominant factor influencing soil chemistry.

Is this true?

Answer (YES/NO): YES